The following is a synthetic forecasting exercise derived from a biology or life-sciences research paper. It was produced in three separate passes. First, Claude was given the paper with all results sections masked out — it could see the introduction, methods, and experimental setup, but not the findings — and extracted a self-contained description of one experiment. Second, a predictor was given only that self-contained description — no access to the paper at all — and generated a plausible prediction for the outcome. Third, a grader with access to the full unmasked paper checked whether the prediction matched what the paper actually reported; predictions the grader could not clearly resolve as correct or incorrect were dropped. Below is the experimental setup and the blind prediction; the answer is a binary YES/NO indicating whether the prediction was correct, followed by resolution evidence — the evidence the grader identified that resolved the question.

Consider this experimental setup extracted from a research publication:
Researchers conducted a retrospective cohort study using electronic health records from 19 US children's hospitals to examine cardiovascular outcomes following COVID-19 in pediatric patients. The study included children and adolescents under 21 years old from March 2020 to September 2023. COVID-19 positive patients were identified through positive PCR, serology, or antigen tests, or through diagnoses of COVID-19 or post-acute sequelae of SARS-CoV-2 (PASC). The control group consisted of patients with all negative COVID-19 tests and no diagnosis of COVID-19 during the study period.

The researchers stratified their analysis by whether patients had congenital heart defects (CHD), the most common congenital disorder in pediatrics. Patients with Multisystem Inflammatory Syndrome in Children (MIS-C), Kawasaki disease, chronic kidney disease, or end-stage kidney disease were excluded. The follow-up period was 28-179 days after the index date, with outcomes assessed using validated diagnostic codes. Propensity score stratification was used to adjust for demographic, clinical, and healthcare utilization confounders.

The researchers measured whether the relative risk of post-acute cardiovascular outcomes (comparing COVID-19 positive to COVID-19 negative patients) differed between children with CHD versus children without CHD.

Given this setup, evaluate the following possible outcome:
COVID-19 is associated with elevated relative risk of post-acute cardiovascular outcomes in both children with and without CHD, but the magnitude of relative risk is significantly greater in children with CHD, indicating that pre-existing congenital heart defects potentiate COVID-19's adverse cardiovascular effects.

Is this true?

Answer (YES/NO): NO